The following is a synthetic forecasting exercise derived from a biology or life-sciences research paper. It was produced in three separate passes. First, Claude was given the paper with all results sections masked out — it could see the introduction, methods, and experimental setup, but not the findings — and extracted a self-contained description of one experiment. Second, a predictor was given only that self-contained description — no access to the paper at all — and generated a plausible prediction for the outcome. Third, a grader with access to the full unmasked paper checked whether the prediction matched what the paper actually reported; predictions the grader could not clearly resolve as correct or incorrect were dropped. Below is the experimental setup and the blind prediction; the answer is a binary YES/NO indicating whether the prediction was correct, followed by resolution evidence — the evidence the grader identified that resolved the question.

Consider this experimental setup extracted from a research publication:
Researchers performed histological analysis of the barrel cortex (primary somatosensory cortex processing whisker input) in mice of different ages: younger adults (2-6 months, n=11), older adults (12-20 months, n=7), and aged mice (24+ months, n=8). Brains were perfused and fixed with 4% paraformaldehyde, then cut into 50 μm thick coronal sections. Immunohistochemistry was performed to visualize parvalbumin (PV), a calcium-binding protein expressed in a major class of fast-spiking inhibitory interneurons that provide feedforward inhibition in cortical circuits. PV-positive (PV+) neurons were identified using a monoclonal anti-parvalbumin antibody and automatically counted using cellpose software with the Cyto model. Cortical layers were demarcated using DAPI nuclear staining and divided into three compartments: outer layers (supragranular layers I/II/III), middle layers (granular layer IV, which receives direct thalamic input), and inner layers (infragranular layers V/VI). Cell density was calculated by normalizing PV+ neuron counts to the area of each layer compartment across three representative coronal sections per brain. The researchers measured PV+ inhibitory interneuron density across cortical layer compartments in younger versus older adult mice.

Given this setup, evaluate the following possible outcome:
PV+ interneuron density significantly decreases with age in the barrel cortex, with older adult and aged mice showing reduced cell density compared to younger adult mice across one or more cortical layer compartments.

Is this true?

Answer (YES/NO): NO